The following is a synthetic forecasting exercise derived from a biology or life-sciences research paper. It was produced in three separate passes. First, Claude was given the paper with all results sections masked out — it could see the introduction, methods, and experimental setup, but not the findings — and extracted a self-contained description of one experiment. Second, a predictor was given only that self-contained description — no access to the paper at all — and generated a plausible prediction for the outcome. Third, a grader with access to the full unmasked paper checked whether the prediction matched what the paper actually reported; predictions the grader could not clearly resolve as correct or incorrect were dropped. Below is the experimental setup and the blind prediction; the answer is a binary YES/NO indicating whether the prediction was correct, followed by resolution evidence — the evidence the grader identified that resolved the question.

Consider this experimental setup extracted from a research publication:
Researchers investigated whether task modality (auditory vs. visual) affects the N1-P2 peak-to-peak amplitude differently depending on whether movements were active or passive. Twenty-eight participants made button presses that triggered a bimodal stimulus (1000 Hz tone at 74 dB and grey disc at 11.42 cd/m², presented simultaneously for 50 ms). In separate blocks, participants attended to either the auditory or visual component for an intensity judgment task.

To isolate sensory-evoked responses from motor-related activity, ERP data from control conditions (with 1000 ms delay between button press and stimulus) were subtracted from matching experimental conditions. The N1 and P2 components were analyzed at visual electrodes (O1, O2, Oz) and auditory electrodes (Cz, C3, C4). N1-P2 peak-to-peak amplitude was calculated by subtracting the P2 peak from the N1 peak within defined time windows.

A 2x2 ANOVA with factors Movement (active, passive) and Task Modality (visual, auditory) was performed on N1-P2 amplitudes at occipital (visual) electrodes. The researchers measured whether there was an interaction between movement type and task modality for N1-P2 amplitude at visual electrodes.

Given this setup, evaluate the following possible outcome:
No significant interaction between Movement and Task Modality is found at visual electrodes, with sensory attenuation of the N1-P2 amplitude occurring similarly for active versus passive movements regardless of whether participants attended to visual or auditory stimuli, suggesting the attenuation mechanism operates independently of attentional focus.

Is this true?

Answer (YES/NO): NO